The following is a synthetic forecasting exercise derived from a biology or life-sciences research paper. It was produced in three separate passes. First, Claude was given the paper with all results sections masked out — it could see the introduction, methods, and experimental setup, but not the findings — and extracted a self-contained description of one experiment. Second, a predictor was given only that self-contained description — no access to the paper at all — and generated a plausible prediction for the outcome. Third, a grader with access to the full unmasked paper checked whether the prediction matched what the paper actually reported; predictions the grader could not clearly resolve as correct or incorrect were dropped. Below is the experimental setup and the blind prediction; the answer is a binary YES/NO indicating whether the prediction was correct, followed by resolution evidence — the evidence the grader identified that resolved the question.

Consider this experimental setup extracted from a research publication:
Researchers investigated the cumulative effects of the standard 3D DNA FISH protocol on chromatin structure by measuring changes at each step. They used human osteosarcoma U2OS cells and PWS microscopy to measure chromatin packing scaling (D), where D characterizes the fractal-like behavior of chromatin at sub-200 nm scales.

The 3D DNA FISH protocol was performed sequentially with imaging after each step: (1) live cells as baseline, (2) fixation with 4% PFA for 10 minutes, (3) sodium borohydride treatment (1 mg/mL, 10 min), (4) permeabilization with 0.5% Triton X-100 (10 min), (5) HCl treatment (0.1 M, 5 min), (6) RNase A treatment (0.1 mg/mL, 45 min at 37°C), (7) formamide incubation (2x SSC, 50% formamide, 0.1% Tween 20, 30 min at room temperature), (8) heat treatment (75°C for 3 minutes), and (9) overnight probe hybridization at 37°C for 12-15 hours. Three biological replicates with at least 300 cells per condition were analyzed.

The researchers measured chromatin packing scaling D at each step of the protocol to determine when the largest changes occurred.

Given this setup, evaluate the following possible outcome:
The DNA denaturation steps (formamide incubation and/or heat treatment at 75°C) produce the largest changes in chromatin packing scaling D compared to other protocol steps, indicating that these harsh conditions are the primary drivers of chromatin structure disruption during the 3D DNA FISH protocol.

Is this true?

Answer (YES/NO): YES